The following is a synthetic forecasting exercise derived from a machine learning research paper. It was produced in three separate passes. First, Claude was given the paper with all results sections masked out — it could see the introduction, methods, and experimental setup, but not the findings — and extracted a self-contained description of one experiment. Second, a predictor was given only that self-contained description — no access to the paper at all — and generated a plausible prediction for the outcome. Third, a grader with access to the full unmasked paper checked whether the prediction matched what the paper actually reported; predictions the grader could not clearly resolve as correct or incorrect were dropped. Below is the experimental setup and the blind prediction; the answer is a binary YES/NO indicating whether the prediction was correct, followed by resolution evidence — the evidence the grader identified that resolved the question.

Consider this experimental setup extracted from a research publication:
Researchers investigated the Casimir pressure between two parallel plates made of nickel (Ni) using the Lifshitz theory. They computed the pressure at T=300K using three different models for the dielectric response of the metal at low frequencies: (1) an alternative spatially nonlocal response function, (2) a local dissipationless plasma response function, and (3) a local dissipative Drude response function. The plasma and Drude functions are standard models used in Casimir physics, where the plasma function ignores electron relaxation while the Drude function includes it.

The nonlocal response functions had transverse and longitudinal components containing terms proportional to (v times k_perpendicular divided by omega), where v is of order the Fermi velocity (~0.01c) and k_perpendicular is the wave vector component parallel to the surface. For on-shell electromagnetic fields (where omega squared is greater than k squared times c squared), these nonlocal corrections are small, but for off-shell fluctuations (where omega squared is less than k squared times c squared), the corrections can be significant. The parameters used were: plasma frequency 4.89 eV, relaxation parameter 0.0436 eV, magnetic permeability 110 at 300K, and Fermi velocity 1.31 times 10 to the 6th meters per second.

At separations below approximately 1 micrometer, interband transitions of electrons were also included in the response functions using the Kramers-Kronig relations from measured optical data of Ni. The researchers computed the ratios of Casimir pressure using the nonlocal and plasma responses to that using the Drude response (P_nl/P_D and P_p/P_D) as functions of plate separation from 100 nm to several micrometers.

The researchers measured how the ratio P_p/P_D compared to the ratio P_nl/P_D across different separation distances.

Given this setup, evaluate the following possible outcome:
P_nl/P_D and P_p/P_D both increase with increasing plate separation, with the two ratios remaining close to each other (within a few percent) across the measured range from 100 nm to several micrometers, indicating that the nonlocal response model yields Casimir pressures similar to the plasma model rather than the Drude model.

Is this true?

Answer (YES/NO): NO